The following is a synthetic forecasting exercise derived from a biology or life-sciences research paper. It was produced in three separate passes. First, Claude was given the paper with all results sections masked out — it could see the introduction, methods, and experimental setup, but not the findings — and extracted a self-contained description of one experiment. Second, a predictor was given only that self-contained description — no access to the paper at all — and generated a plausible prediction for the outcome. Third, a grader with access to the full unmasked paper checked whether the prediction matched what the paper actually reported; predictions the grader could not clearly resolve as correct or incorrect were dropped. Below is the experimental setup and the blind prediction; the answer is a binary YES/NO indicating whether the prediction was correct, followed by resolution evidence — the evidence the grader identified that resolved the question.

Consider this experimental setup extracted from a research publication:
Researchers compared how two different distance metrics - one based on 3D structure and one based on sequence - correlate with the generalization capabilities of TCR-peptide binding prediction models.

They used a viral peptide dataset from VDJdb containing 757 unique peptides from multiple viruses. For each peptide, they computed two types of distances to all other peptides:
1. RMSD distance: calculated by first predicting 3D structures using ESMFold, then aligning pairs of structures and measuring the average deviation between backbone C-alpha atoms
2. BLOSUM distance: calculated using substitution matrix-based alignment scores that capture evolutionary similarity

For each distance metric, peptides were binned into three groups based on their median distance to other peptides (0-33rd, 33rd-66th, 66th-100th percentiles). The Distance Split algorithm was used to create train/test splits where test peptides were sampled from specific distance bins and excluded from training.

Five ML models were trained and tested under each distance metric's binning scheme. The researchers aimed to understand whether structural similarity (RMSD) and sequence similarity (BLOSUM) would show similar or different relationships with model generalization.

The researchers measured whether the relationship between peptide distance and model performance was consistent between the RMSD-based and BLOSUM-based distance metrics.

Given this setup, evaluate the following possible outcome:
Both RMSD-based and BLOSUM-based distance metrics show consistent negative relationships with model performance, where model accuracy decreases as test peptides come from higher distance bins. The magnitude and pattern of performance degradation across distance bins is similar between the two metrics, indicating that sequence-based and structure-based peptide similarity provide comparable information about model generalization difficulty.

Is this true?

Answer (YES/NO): NO